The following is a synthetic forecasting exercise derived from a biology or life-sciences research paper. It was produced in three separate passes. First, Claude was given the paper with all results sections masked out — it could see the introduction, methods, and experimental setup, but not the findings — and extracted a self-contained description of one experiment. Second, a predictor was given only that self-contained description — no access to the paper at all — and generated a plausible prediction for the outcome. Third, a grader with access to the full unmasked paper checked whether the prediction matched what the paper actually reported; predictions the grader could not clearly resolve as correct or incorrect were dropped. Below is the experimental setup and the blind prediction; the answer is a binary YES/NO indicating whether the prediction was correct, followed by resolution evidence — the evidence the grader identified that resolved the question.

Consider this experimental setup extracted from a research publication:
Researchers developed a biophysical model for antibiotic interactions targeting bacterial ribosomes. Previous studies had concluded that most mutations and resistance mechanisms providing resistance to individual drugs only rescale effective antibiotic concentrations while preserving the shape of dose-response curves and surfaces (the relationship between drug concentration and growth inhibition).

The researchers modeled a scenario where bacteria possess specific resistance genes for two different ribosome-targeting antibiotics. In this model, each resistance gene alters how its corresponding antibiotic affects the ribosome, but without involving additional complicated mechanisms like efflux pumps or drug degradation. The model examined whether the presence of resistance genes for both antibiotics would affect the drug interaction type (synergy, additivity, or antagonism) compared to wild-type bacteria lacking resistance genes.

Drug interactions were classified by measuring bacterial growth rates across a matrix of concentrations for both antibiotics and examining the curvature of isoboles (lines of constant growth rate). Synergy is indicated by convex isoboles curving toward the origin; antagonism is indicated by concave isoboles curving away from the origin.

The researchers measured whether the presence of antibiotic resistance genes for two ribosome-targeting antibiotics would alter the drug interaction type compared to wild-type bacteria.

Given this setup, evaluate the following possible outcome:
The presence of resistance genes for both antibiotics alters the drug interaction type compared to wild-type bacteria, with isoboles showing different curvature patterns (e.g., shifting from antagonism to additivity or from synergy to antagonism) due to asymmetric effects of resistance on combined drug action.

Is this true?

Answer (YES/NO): YES